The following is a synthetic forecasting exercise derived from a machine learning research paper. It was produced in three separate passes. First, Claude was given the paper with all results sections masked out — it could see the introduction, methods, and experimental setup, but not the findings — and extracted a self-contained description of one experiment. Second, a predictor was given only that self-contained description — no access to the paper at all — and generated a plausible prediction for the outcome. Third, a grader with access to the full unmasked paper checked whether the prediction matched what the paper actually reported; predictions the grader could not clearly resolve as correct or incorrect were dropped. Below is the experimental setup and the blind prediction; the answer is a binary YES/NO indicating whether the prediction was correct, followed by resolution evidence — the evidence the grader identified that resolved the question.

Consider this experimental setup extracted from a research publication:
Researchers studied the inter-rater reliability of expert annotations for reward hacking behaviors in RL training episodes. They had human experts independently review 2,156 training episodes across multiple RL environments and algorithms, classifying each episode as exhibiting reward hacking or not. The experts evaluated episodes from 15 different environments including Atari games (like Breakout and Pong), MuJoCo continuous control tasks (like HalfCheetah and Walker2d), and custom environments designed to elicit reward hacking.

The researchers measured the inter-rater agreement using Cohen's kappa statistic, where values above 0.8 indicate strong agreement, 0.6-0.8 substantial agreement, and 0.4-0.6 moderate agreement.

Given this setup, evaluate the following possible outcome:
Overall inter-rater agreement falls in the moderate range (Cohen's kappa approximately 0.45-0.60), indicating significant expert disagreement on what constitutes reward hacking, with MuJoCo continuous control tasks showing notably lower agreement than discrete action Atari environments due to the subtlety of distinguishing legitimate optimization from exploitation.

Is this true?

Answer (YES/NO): NO